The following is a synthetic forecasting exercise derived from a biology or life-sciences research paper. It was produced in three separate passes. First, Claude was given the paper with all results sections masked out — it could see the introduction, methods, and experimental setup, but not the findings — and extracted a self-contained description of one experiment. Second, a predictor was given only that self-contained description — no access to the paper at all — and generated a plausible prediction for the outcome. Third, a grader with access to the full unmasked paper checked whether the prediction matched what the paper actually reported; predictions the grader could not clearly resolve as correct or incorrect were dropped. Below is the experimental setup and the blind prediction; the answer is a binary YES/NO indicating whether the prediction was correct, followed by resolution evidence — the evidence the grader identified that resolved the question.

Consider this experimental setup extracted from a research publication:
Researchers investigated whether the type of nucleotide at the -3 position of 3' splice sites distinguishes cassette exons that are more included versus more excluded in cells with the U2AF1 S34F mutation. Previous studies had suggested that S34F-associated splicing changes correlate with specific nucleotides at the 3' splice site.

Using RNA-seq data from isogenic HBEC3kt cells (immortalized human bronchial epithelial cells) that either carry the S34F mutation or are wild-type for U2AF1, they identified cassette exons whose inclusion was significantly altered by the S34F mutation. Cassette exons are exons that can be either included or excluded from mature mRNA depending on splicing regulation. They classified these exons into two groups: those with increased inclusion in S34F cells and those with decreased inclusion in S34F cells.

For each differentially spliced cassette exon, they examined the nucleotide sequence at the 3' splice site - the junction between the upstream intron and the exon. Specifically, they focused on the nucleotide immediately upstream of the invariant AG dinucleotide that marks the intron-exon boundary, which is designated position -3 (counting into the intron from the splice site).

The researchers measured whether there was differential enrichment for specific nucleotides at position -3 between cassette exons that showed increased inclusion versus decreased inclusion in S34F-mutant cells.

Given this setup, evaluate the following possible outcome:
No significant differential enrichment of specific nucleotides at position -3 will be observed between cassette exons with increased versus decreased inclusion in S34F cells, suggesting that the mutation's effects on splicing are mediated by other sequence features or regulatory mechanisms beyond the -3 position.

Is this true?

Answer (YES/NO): NO